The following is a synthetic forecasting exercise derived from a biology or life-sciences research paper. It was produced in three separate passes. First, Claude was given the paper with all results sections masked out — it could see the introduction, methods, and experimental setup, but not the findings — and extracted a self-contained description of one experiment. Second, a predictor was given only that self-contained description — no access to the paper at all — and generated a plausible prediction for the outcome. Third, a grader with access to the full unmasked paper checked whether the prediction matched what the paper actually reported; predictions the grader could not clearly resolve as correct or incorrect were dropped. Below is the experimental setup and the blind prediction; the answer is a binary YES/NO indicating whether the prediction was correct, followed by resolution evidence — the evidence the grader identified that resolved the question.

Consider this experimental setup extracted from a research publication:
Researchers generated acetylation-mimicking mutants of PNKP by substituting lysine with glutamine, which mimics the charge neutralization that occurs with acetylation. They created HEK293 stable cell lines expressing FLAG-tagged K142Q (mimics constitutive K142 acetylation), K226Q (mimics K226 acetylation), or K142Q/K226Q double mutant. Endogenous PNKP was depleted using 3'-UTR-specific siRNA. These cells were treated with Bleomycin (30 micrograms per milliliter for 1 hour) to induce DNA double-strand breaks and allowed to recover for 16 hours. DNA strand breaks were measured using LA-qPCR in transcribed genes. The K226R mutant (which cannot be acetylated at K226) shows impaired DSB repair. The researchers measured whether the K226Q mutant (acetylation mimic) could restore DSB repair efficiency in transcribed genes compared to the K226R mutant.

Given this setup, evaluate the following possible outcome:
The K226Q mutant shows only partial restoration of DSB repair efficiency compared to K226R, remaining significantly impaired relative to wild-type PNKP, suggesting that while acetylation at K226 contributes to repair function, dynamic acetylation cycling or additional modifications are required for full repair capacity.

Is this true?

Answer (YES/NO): NO